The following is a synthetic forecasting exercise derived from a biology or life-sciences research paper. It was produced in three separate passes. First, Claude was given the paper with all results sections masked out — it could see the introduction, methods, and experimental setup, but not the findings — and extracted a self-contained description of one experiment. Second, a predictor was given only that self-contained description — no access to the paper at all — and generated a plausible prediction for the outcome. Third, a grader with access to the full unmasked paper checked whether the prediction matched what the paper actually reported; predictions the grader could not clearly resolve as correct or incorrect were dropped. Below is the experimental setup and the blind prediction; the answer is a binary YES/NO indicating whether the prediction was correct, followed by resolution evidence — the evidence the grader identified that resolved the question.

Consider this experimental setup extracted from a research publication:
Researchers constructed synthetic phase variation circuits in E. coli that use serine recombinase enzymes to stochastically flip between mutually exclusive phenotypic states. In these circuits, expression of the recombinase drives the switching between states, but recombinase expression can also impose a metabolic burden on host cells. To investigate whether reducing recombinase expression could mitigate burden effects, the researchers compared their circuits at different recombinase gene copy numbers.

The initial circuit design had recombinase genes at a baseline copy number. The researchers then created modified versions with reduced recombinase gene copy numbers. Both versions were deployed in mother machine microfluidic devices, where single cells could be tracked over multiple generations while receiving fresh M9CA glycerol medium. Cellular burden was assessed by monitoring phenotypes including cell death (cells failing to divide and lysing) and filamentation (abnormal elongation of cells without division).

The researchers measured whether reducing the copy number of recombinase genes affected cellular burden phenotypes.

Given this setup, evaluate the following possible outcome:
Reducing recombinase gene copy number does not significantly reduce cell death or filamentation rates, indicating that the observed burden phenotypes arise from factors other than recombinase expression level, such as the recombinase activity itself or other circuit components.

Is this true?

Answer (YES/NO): NO